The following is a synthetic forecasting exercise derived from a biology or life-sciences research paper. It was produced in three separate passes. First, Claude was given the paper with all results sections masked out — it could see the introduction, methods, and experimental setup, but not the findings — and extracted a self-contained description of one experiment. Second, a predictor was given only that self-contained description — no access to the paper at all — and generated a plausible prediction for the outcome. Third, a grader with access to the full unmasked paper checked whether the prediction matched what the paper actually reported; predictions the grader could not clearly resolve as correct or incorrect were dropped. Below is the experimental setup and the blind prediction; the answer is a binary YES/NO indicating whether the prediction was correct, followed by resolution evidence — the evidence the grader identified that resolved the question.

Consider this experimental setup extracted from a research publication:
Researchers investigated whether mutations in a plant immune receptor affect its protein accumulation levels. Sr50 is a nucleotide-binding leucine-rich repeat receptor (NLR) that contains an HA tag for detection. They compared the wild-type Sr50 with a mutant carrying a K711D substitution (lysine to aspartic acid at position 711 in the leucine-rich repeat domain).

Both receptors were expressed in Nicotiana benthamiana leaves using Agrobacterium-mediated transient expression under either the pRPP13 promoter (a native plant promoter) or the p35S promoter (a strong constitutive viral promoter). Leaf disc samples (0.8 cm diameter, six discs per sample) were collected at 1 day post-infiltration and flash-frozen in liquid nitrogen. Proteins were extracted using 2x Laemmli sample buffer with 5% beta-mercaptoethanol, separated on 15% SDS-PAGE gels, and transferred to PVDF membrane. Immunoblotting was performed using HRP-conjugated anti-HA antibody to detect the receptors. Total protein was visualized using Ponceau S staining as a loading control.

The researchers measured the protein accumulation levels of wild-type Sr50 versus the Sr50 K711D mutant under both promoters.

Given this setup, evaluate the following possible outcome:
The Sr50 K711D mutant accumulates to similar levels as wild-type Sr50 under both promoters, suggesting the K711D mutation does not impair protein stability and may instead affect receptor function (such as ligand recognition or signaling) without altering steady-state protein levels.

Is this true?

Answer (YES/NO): NO